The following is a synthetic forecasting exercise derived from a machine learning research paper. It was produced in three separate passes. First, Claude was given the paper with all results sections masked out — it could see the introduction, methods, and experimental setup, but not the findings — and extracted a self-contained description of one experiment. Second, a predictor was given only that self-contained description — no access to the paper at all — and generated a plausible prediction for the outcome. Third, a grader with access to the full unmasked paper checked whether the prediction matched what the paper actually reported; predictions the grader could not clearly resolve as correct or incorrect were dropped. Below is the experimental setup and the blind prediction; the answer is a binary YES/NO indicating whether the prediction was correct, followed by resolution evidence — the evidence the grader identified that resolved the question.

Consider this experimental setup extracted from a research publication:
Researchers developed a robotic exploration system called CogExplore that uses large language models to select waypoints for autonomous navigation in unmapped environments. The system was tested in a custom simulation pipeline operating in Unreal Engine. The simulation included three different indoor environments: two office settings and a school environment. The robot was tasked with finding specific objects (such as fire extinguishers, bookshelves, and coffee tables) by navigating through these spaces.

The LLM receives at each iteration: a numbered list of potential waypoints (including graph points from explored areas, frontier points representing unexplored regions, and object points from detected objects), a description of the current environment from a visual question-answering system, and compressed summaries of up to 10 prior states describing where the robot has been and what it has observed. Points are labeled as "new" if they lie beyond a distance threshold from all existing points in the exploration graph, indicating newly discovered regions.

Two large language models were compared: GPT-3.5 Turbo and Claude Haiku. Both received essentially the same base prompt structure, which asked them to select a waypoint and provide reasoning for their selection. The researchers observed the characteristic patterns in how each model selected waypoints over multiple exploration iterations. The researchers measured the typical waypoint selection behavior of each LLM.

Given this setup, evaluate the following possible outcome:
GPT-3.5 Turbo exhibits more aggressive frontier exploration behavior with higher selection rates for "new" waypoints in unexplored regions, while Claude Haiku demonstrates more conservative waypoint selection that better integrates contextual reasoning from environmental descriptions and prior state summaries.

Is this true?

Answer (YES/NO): NO